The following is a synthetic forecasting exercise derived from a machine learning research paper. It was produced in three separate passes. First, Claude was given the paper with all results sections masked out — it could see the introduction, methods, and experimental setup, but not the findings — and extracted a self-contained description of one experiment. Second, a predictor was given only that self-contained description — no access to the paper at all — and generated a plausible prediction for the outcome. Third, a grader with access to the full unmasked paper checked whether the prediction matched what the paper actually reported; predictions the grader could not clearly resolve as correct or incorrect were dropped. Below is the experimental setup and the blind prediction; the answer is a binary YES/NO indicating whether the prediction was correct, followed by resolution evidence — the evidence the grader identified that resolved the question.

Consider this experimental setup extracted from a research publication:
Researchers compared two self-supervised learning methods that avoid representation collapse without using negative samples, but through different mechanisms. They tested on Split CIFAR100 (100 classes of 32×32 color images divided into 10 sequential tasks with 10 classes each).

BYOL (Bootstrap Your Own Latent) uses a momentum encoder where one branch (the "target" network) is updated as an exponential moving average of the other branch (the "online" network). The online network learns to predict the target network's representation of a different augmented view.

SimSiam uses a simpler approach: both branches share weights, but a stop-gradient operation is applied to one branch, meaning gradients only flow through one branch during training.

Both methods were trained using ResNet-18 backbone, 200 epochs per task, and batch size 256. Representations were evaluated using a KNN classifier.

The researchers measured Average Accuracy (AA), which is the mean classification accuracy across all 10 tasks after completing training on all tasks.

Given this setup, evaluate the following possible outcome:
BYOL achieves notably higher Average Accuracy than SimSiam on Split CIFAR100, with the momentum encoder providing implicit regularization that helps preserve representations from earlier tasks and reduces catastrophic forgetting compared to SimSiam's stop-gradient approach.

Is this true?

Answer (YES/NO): NO